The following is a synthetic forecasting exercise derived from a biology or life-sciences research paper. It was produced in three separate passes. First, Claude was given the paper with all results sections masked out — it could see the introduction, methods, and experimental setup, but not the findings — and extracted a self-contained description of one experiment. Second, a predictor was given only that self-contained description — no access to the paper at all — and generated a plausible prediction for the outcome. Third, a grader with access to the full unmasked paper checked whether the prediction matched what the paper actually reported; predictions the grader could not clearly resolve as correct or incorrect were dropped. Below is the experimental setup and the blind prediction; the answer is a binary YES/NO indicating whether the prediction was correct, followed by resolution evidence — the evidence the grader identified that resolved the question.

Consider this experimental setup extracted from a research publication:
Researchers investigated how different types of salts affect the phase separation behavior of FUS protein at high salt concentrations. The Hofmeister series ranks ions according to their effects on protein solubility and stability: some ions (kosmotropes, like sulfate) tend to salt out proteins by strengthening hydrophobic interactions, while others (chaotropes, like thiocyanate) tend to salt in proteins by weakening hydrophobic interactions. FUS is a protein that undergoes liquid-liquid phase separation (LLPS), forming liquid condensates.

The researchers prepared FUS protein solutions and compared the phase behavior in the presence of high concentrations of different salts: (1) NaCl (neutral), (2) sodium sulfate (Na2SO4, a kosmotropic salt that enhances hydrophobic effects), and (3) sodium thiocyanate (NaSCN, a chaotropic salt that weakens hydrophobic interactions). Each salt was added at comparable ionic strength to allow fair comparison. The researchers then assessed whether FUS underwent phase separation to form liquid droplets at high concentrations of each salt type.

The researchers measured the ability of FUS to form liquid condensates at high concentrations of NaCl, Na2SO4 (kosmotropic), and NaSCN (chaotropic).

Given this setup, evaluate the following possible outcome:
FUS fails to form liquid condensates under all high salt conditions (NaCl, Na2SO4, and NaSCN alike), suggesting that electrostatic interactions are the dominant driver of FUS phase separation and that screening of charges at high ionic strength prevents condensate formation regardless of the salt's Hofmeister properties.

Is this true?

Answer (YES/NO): NO